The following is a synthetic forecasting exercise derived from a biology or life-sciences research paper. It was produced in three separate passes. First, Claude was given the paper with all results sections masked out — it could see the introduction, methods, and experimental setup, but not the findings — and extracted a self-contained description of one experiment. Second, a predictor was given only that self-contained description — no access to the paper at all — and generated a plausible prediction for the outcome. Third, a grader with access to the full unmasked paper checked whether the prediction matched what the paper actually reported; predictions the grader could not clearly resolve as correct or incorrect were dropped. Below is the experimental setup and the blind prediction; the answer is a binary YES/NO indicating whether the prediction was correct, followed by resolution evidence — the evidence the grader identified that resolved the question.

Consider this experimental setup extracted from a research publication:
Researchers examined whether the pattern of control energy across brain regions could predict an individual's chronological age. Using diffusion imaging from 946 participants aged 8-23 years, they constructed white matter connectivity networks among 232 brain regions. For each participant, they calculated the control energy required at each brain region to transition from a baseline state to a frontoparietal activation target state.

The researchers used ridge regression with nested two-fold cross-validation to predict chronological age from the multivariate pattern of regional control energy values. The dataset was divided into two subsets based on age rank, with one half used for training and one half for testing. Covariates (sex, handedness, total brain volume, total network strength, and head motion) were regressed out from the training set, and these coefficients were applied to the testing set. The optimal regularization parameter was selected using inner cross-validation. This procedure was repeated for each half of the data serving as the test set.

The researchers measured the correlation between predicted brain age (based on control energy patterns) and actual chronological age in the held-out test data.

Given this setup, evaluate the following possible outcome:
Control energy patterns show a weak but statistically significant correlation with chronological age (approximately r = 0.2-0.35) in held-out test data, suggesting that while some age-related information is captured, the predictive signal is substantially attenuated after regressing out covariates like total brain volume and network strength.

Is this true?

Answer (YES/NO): NO